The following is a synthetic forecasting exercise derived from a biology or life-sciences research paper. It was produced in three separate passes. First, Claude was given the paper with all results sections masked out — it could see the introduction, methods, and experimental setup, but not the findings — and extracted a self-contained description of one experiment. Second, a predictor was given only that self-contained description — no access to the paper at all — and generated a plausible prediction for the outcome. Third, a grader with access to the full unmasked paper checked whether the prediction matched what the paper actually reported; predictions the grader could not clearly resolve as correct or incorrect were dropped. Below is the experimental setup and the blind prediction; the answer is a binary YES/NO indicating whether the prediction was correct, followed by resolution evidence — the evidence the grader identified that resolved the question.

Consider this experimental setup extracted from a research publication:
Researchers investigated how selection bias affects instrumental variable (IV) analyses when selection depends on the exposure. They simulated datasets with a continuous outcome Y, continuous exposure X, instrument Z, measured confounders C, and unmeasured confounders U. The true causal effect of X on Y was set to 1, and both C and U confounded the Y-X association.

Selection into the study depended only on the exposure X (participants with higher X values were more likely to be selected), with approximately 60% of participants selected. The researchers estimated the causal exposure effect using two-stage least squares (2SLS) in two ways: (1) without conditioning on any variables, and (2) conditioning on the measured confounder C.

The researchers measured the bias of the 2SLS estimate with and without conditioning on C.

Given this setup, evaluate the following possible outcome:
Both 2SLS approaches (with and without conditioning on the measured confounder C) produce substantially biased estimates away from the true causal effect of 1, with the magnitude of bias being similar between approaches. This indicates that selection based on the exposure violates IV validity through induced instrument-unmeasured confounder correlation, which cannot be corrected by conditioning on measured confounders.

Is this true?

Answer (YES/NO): NO